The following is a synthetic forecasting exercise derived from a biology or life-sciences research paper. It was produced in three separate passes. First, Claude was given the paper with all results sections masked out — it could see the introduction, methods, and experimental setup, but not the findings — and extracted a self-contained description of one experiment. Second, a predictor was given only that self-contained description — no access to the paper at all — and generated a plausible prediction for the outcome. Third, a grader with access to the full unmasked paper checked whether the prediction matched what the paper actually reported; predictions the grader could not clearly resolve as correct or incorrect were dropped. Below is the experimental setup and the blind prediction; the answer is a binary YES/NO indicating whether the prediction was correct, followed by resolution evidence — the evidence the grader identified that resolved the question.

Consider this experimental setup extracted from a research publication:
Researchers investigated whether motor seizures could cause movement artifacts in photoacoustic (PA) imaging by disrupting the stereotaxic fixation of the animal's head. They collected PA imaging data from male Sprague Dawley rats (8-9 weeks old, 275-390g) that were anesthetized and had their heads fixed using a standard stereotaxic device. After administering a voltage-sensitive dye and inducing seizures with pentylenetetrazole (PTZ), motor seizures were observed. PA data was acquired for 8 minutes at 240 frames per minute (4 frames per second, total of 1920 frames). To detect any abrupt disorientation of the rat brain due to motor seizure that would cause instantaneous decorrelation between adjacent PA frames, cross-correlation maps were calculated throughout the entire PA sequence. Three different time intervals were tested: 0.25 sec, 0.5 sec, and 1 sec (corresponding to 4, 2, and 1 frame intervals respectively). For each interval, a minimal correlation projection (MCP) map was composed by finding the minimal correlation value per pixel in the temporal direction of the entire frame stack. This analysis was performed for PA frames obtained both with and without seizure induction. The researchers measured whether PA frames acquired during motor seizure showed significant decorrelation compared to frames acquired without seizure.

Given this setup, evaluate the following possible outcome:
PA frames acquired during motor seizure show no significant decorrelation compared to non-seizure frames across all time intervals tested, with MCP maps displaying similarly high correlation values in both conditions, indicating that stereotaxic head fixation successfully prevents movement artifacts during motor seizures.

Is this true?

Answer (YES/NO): YES